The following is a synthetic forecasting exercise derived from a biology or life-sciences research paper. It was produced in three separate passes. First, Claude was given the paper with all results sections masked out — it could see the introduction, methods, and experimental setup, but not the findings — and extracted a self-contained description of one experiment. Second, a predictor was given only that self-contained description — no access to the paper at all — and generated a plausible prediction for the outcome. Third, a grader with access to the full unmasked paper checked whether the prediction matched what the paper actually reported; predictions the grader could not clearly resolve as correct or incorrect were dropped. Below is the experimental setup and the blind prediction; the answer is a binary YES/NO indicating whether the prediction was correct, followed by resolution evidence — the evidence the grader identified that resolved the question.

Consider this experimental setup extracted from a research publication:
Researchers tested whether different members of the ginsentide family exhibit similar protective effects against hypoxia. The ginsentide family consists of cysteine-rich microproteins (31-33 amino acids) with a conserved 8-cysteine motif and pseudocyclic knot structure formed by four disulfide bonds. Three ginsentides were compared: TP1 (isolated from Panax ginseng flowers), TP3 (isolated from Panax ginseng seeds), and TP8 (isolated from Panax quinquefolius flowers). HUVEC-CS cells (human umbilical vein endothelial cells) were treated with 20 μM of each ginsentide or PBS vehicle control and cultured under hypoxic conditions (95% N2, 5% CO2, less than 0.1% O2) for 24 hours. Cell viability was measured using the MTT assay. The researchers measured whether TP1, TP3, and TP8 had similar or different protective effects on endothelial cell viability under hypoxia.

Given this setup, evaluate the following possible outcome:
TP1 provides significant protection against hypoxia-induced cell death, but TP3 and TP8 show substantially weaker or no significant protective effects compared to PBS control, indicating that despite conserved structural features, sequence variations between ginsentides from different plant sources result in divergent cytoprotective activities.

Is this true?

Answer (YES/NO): NO